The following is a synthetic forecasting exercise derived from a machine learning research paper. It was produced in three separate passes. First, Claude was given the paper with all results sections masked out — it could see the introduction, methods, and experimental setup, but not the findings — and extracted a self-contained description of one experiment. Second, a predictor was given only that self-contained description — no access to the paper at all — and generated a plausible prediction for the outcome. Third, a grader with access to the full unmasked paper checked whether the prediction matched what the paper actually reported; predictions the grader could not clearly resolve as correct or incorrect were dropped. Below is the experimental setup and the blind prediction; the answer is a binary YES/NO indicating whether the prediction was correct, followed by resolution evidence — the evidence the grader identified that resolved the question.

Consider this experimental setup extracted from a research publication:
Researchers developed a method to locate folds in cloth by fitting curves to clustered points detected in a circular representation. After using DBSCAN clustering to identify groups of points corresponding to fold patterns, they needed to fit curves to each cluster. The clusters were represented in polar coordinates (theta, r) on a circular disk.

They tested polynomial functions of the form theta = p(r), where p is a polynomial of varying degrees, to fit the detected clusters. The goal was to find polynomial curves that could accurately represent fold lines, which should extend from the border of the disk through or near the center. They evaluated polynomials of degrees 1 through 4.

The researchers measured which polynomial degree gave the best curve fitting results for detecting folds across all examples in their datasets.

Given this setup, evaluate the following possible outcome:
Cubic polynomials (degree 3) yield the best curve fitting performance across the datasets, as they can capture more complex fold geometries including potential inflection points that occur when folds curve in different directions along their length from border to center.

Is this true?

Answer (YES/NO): NO